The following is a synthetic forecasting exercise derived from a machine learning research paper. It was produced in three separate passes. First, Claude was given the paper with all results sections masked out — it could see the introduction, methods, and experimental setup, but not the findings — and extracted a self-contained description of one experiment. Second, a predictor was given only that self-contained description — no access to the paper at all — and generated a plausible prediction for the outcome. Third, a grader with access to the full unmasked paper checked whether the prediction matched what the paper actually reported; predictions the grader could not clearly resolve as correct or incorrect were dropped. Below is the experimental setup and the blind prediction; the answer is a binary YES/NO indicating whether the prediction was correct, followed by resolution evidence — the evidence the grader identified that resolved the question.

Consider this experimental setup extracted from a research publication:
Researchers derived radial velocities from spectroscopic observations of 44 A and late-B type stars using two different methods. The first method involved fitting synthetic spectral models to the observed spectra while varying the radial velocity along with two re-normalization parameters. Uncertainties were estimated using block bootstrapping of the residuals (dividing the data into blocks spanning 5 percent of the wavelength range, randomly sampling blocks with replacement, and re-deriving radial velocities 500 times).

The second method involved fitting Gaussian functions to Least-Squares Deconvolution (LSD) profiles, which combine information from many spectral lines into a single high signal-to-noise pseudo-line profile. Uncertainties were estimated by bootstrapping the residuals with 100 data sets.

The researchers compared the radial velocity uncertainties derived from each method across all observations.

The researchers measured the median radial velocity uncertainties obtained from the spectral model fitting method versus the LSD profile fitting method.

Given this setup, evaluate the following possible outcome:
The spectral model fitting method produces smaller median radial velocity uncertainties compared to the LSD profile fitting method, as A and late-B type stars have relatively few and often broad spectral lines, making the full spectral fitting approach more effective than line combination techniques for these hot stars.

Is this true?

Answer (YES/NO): NO